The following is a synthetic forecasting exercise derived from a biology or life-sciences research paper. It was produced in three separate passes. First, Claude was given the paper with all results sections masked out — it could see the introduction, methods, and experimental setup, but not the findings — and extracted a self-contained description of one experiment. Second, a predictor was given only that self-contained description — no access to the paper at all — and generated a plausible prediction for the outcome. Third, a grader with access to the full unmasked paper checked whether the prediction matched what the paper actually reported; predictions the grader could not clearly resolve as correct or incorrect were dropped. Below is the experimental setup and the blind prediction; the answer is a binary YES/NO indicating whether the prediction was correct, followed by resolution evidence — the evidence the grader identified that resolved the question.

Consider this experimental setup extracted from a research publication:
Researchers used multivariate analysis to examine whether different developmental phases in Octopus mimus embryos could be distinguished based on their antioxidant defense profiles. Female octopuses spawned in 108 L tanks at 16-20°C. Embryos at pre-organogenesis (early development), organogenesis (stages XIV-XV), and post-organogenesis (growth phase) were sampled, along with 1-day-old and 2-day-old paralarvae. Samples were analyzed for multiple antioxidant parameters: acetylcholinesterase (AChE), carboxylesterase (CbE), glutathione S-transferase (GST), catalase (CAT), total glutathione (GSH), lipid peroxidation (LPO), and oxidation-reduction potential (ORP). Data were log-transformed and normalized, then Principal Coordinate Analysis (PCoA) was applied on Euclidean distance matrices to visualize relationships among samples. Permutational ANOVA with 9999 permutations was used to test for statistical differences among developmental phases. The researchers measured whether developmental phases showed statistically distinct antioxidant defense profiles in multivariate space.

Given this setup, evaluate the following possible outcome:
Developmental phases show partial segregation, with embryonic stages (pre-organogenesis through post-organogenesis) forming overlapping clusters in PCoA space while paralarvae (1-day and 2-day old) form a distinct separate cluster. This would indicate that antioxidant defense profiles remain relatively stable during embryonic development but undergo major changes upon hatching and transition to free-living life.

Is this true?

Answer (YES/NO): NO